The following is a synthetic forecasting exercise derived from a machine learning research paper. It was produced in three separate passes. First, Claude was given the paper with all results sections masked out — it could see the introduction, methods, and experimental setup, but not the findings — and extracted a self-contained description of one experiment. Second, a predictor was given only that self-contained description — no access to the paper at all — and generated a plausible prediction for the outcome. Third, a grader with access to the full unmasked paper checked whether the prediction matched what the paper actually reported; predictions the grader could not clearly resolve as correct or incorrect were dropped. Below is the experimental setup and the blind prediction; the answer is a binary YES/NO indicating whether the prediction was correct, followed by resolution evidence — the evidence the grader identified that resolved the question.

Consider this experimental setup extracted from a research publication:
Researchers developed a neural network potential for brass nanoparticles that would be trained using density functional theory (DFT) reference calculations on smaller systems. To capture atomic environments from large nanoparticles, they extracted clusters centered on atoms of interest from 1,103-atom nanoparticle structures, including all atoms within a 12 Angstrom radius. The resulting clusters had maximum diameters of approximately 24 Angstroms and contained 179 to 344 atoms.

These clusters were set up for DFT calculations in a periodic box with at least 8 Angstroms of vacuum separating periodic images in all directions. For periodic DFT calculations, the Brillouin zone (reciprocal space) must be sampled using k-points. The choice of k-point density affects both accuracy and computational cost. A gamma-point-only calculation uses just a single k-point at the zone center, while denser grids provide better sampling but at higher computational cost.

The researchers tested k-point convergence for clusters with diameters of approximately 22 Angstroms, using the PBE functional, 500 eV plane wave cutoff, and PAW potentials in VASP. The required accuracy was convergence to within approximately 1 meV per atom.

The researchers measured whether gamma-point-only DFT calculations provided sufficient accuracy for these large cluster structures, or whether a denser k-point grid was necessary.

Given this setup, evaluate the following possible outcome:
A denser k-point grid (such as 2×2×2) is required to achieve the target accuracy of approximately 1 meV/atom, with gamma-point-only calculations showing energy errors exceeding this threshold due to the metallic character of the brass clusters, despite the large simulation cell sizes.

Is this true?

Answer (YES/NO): NO